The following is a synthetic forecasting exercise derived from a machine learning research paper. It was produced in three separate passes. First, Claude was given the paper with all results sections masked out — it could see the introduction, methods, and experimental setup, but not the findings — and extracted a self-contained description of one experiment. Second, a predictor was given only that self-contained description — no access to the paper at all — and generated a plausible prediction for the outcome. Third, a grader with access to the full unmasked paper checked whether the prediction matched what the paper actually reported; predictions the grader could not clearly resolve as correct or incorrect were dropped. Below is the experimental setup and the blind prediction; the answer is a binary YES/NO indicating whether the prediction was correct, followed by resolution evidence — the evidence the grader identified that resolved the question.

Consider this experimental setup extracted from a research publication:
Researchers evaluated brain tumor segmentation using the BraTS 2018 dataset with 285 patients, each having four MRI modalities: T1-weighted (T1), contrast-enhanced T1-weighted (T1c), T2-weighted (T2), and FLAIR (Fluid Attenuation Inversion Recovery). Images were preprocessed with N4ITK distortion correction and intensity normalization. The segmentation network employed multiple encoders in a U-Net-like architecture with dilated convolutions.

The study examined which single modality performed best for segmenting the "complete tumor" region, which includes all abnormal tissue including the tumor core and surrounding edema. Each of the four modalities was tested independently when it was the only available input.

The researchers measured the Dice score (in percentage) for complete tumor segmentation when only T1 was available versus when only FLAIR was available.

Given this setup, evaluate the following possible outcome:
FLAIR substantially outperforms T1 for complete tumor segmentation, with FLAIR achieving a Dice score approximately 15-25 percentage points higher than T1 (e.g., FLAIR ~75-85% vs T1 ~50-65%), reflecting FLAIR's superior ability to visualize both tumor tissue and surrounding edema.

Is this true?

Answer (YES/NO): NO